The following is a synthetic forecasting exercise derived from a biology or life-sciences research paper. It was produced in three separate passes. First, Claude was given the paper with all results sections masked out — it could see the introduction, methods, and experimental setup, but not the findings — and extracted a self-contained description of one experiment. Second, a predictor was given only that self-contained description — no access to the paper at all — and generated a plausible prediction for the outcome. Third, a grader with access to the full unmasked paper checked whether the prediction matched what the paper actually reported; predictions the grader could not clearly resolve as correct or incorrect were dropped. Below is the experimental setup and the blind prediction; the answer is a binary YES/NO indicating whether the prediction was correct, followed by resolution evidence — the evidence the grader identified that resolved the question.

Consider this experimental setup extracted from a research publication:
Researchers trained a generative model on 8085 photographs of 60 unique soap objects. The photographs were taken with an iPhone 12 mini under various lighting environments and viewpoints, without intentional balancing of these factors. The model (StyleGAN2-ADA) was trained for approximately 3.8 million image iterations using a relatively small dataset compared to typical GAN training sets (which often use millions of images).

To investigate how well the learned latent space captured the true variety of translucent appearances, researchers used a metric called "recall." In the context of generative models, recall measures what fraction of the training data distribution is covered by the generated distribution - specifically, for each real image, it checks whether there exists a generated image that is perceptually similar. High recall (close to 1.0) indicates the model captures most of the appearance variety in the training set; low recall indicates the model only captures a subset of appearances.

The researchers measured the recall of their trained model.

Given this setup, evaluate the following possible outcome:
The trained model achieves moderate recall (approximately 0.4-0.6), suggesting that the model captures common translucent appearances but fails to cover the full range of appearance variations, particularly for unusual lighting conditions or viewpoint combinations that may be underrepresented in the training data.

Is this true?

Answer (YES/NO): NO